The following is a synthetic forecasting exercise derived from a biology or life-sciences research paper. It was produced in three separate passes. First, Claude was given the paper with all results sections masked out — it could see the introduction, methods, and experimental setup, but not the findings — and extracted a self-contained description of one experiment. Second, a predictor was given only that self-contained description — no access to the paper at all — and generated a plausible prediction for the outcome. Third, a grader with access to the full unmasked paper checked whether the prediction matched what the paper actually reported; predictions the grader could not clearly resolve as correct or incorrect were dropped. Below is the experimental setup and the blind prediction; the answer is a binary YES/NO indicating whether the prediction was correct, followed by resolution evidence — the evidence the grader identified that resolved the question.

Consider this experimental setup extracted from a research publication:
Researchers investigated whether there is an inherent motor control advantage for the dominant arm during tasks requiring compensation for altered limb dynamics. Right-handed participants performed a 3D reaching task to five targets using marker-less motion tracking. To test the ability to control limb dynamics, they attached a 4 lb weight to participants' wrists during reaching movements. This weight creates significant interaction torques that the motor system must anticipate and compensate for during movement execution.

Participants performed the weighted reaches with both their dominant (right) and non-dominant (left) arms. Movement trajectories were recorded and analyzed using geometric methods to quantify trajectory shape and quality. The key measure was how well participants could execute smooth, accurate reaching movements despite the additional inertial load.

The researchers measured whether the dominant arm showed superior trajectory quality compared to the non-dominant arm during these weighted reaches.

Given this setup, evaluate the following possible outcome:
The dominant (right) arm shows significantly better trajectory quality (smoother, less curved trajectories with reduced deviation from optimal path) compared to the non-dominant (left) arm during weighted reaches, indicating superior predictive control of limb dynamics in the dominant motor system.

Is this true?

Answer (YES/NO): NO